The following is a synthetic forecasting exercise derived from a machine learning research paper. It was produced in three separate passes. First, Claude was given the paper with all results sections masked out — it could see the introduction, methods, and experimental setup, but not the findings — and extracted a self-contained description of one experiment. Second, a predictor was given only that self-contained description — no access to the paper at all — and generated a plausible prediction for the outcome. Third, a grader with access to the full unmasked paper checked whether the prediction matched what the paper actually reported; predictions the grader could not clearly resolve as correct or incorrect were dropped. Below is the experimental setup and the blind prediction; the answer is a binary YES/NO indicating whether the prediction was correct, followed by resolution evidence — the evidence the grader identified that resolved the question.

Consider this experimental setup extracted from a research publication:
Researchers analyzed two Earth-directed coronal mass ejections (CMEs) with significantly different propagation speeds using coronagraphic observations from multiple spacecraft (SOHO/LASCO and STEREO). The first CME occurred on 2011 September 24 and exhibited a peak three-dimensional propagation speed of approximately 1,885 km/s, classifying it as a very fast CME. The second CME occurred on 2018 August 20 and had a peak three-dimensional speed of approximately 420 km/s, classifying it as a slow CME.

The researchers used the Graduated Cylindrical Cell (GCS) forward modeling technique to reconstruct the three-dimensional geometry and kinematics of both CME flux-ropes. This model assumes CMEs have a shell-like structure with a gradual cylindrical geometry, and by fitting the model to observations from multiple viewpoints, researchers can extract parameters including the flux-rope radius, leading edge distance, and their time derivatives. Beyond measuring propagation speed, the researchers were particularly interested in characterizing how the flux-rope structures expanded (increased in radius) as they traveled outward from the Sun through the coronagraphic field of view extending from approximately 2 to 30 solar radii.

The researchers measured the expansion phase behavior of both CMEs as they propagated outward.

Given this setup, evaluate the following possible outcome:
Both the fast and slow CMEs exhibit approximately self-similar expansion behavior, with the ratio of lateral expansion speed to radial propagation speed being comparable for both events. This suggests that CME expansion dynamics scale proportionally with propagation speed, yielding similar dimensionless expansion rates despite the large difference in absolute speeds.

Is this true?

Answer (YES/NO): NO